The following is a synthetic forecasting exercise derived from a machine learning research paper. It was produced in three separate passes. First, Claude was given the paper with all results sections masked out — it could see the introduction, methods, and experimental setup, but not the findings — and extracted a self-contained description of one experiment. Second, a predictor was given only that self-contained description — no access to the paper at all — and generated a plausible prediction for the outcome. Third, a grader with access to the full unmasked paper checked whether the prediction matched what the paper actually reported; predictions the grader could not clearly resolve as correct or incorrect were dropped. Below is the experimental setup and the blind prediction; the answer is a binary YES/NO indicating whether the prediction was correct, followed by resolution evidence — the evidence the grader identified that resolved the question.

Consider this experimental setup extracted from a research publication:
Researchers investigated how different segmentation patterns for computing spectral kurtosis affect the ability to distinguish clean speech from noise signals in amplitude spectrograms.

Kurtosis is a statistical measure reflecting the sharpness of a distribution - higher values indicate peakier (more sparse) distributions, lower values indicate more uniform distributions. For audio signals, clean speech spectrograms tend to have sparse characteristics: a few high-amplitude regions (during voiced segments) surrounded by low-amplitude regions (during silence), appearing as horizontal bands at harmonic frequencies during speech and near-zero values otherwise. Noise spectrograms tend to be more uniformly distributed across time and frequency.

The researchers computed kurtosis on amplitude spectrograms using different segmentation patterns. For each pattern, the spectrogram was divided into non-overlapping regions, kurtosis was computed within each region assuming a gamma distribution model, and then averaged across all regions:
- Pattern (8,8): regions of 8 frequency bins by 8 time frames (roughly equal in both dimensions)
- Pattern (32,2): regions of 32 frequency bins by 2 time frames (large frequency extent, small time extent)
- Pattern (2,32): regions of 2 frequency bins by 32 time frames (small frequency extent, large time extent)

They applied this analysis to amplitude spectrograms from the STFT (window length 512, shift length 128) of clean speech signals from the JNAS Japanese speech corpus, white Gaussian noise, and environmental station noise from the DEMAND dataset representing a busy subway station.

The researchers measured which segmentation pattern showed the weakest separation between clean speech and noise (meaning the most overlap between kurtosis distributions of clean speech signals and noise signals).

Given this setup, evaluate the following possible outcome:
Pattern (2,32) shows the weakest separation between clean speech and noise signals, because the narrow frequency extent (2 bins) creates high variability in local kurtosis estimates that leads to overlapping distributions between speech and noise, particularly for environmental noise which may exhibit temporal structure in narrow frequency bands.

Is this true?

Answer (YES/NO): NO